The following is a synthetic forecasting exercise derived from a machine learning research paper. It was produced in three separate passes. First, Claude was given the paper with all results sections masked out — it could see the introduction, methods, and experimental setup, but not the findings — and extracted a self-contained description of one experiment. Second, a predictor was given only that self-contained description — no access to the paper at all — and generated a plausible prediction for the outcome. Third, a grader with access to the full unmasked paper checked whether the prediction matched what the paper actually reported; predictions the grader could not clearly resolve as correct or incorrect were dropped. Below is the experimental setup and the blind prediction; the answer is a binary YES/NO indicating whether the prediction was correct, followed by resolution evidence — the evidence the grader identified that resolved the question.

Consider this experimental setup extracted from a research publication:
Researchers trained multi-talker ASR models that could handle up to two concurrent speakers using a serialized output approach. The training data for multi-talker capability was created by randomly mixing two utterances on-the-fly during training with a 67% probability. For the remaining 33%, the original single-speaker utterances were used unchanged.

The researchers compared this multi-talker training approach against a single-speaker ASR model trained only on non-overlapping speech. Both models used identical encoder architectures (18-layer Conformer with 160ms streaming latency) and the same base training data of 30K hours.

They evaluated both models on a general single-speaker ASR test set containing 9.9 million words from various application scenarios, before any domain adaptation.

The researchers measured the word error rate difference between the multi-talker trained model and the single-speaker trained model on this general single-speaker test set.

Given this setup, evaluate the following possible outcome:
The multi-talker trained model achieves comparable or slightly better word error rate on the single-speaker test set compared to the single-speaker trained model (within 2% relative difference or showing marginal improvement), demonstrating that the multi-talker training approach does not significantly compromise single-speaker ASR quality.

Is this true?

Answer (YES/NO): NO